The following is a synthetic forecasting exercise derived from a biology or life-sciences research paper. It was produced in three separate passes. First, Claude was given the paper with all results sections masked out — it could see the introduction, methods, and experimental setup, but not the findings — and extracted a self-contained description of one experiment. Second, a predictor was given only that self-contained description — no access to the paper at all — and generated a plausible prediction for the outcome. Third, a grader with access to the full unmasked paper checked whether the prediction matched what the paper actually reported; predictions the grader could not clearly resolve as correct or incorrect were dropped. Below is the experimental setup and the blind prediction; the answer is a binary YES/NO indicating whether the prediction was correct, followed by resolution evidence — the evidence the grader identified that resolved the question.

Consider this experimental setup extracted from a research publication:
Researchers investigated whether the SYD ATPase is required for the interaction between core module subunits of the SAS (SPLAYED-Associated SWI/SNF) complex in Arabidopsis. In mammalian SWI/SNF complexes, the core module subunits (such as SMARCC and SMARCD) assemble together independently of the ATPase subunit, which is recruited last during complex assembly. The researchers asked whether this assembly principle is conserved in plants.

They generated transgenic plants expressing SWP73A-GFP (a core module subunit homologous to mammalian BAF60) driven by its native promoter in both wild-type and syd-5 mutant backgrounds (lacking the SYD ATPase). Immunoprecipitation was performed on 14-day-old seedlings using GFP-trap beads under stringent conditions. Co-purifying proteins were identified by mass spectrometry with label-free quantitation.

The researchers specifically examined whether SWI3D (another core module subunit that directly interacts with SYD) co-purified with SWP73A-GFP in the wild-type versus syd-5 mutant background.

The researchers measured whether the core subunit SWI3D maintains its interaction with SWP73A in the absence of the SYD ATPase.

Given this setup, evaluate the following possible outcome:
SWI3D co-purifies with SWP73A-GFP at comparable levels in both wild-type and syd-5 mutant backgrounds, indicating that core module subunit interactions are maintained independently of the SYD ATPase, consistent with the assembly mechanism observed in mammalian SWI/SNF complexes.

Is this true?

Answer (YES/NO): NO